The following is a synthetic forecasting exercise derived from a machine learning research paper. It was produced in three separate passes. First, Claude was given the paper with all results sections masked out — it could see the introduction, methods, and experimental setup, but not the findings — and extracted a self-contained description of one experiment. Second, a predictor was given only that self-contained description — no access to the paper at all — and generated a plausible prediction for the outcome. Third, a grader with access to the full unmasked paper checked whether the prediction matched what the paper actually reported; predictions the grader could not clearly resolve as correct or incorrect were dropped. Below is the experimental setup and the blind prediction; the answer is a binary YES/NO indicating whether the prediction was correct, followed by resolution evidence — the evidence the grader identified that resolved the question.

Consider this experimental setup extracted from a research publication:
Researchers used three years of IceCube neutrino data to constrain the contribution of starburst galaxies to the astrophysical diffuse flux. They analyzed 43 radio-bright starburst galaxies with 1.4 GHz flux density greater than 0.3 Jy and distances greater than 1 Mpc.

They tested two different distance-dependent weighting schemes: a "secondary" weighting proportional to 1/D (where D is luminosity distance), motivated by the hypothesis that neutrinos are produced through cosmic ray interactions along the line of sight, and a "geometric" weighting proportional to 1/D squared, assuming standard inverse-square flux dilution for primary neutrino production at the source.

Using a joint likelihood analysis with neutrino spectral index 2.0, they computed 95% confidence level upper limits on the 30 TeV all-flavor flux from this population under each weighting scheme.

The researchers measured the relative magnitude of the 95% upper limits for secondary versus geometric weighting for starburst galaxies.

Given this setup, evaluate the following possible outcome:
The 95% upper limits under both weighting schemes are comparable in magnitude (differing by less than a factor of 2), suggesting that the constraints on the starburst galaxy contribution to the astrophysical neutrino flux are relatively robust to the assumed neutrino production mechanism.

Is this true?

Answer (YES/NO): YES